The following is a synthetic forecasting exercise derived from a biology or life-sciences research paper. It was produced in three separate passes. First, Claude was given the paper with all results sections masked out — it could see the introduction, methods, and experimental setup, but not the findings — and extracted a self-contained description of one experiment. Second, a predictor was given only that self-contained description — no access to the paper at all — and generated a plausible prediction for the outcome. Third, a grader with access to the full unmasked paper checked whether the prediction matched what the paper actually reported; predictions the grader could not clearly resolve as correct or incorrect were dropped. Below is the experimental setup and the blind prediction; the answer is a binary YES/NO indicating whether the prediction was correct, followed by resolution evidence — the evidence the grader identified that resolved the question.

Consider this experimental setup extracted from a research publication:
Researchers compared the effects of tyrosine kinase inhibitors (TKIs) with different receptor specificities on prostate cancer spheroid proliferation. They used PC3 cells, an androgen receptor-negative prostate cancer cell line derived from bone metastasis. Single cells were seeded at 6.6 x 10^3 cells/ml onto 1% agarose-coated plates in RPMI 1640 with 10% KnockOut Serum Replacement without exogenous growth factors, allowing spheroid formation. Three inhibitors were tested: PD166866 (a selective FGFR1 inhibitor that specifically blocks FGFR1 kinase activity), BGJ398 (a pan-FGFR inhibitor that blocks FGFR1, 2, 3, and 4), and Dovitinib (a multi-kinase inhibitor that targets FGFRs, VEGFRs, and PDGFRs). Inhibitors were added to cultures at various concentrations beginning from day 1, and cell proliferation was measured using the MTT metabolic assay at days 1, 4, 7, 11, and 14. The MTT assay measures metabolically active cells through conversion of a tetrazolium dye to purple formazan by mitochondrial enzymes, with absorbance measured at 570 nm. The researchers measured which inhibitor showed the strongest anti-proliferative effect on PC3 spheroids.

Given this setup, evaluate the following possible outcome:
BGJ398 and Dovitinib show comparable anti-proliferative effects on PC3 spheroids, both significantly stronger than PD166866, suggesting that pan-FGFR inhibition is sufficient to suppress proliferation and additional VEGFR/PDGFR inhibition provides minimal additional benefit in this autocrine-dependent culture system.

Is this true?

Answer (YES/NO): NO